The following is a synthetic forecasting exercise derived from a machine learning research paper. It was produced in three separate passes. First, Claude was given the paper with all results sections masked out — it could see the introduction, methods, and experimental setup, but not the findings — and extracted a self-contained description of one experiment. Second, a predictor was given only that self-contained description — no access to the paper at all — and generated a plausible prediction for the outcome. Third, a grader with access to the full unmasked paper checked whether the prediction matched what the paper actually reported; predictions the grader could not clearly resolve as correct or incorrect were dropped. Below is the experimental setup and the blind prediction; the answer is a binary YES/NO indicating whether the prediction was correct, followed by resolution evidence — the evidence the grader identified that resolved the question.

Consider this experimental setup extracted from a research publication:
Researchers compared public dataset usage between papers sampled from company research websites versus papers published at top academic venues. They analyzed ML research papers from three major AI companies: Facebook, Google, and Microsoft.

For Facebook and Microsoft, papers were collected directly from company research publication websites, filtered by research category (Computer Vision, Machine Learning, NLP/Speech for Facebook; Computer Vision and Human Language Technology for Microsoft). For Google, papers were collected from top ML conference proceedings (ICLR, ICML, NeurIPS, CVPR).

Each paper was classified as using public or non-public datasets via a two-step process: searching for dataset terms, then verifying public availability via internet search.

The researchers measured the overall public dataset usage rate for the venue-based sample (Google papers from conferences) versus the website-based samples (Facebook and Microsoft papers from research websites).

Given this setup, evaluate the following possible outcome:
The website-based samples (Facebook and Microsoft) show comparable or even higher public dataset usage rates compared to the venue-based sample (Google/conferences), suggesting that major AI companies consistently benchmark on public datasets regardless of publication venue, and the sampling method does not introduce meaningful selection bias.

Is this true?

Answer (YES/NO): YES